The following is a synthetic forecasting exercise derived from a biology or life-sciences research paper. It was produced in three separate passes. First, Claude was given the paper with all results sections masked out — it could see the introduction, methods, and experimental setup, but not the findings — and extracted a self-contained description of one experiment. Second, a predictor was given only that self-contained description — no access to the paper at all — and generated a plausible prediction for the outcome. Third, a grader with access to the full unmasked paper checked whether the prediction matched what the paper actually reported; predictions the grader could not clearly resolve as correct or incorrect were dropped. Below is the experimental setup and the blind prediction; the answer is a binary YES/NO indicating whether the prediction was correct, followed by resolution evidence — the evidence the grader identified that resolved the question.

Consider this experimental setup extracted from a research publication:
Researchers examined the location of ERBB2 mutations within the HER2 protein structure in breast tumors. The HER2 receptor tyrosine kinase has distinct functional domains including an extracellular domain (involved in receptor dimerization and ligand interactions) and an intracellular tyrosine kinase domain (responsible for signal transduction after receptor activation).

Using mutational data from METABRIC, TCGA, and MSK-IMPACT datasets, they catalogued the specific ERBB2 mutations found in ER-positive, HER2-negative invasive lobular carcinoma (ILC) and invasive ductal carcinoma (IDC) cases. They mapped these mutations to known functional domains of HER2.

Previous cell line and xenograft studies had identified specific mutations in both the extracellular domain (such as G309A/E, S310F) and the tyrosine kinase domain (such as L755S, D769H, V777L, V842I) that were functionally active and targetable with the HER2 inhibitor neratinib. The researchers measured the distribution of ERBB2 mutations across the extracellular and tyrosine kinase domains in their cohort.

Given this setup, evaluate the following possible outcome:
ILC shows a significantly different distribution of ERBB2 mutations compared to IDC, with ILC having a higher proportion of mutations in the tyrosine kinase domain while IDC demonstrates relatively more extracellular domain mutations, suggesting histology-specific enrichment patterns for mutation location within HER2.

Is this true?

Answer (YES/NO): NO